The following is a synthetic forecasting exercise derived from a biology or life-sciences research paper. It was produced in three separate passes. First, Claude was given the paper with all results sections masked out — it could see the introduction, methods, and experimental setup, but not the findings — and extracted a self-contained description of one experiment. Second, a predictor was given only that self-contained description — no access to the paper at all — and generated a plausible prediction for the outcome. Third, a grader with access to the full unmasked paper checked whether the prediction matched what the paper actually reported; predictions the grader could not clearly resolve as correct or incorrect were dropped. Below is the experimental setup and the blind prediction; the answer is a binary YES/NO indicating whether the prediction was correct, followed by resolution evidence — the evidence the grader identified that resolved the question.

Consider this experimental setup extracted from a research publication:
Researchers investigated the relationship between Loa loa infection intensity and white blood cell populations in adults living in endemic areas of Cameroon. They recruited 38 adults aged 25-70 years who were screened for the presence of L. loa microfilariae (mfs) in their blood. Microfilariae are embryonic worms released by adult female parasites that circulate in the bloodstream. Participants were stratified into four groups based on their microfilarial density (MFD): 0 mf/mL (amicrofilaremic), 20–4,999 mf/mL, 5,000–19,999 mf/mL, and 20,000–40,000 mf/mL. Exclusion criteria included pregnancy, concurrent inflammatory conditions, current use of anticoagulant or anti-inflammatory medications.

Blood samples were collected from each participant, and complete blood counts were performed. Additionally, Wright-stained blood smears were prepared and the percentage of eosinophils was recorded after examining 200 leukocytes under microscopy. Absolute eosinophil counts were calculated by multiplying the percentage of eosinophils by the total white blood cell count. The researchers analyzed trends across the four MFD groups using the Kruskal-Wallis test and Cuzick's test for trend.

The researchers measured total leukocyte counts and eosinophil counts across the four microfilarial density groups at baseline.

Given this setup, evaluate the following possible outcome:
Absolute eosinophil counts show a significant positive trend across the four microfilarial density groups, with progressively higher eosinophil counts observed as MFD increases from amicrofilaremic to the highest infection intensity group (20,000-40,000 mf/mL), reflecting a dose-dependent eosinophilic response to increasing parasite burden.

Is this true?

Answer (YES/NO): YES